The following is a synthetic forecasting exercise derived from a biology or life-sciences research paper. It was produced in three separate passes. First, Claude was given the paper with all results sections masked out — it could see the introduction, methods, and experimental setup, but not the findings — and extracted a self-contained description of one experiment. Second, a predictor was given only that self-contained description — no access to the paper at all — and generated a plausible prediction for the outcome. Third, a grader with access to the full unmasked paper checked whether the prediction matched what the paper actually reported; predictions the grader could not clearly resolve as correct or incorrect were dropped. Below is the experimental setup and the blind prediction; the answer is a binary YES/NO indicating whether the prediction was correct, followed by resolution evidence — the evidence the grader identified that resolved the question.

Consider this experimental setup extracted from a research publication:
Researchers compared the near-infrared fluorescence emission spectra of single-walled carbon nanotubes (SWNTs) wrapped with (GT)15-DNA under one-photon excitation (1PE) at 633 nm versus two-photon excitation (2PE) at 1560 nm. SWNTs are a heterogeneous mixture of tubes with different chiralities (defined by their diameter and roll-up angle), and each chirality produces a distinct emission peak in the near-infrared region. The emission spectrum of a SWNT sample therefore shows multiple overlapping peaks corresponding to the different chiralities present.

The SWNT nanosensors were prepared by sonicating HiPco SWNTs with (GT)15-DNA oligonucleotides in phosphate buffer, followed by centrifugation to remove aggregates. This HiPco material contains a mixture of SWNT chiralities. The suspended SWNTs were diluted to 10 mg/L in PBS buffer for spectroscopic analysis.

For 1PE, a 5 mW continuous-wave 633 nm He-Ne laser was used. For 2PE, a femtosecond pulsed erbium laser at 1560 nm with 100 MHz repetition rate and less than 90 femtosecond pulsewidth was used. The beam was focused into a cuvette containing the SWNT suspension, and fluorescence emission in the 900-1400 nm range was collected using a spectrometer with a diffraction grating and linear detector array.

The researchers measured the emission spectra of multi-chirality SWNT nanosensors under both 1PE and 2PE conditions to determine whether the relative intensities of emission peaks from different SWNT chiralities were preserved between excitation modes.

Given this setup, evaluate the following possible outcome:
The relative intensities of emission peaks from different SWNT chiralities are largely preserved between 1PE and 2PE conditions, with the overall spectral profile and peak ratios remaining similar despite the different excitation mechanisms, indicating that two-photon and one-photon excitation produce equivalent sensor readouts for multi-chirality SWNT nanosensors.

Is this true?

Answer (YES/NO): NO